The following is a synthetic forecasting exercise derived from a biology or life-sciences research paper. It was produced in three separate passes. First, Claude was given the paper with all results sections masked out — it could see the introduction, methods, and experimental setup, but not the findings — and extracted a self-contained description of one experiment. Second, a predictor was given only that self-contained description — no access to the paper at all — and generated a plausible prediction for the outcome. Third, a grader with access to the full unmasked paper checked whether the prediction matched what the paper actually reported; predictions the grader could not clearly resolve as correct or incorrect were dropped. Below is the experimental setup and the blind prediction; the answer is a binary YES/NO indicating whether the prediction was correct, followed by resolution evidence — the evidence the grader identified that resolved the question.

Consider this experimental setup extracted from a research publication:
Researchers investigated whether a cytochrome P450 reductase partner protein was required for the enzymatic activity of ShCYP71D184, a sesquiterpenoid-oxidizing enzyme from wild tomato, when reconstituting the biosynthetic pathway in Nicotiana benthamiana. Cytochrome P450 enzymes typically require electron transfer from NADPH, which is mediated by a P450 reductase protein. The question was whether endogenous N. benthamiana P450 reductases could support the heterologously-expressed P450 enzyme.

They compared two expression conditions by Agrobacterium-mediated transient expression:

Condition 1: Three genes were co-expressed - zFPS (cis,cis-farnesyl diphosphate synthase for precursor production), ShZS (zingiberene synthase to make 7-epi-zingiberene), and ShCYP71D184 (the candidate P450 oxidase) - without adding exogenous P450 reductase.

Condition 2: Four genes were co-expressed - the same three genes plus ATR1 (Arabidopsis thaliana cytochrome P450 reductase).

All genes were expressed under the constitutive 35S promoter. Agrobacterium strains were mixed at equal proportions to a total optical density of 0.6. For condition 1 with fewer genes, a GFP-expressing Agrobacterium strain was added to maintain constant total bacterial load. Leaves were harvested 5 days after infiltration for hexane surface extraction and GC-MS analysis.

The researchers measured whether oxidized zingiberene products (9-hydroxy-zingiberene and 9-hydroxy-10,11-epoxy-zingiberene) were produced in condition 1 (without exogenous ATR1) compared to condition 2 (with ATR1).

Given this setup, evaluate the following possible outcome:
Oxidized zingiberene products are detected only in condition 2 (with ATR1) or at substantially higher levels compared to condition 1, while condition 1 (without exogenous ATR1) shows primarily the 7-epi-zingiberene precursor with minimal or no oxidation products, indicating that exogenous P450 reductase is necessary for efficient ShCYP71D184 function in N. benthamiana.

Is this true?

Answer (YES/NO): NO